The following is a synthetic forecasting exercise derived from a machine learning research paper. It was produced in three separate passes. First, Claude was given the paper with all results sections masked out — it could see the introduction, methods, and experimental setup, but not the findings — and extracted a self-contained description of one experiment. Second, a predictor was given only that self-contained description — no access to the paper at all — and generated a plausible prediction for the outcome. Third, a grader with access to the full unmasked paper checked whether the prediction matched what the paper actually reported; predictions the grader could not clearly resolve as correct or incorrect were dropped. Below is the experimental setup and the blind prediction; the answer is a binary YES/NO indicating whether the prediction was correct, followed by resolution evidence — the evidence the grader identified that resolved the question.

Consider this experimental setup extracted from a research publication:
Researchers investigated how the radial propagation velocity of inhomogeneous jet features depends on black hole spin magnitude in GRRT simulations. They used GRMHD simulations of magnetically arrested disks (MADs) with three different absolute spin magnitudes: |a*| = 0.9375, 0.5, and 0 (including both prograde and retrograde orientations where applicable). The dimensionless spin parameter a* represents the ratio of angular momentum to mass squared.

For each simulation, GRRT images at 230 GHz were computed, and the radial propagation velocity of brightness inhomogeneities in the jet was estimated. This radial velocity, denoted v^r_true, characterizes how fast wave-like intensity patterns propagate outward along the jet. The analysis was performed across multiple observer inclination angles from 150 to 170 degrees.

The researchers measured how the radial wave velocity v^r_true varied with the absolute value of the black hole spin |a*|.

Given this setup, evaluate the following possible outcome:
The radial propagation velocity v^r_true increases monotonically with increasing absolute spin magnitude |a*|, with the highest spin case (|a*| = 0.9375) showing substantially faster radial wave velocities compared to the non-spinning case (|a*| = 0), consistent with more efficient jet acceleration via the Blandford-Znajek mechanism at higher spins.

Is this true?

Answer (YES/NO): YES